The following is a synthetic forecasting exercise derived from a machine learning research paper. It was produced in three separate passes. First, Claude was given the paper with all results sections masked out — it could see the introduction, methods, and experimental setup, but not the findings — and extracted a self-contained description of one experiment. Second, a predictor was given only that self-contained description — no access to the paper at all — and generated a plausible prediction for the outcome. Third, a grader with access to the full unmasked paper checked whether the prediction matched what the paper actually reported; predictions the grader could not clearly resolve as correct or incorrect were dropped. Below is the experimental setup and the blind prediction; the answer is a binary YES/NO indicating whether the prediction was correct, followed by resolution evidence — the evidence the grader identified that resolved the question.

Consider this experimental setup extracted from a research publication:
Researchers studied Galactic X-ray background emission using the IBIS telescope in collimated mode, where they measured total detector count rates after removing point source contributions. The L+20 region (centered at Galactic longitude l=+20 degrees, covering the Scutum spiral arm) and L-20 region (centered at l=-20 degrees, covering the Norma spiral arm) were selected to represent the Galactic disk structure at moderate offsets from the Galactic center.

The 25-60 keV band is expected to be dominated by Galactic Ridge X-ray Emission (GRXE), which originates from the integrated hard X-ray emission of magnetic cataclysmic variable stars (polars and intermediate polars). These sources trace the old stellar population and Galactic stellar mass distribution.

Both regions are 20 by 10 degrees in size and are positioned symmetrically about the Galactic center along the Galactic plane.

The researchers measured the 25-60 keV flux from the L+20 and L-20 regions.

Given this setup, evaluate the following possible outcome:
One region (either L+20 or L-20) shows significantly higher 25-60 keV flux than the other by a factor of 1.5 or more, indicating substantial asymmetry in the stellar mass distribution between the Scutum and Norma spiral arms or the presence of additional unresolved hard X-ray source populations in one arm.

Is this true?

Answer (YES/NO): NO